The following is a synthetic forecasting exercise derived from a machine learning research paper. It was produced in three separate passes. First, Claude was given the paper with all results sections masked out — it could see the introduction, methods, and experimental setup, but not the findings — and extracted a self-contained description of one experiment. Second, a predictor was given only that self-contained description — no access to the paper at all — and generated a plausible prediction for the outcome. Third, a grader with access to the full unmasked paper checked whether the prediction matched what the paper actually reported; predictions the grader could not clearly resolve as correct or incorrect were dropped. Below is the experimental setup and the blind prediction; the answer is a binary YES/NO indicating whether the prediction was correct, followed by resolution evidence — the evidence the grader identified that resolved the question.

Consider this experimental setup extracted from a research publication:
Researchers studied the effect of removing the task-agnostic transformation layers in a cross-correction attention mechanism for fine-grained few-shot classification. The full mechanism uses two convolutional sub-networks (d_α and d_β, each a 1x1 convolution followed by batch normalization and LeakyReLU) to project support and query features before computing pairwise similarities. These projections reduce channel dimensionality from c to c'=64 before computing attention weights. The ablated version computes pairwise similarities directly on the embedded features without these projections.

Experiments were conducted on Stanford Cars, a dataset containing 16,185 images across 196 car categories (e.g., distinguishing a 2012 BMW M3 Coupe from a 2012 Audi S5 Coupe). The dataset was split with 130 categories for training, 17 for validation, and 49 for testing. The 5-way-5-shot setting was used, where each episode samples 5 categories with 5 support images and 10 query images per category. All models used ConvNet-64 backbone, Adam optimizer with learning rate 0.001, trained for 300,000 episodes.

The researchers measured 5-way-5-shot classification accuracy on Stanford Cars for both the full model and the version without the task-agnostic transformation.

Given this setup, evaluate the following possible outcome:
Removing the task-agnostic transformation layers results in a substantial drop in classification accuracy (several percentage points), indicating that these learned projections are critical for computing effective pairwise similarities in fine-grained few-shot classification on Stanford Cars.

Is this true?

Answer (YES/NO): NO